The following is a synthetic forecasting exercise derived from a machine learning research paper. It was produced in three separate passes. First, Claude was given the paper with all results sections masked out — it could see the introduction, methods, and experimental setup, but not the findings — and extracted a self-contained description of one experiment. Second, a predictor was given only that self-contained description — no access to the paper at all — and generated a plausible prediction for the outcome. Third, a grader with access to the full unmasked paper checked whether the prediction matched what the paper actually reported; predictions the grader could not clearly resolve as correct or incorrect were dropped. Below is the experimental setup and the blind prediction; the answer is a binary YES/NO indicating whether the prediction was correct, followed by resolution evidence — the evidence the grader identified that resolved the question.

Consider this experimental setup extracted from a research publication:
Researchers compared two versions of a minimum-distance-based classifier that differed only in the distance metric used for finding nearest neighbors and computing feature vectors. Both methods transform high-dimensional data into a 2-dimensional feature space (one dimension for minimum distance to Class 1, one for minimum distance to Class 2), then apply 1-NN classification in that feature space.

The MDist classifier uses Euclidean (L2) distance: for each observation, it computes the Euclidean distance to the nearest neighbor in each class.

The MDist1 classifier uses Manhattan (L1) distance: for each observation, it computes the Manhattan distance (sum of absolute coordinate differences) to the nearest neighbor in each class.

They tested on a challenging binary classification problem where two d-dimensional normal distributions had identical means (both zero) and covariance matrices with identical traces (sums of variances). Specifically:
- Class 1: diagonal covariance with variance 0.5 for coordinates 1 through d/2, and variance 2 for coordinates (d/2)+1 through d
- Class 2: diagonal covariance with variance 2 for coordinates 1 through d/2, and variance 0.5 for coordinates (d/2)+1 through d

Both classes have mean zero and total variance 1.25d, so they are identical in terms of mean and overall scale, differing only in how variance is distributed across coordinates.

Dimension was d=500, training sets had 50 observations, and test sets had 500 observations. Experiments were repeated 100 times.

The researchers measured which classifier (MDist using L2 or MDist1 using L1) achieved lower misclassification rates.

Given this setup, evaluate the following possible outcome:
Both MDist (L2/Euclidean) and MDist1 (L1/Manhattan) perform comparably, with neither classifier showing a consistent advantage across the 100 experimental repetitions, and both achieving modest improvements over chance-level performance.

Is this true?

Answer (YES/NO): NO